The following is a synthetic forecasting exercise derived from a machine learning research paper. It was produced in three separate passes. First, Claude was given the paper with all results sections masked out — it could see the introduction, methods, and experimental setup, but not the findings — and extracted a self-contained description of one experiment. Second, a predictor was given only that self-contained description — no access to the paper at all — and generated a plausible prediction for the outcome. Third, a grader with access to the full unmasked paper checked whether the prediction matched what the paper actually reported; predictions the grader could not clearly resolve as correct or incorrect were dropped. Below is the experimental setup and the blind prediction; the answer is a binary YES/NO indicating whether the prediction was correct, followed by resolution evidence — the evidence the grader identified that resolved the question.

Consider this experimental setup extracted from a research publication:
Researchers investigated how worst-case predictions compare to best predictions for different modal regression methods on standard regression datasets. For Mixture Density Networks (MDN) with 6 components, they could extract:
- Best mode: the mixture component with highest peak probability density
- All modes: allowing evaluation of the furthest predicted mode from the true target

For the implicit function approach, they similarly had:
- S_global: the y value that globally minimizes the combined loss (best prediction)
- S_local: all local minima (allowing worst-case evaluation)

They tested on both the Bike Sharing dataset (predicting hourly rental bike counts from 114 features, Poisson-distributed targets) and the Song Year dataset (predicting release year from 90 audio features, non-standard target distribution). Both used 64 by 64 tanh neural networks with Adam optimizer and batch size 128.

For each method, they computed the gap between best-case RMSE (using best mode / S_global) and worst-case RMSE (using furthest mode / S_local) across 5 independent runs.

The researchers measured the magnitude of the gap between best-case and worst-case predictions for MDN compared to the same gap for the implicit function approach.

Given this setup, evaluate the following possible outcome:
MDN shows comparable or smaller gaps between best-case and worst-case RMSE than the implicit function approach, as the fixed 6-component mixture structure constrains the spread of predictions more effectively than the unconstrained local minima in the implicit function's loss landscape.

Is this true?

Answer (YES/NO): NO